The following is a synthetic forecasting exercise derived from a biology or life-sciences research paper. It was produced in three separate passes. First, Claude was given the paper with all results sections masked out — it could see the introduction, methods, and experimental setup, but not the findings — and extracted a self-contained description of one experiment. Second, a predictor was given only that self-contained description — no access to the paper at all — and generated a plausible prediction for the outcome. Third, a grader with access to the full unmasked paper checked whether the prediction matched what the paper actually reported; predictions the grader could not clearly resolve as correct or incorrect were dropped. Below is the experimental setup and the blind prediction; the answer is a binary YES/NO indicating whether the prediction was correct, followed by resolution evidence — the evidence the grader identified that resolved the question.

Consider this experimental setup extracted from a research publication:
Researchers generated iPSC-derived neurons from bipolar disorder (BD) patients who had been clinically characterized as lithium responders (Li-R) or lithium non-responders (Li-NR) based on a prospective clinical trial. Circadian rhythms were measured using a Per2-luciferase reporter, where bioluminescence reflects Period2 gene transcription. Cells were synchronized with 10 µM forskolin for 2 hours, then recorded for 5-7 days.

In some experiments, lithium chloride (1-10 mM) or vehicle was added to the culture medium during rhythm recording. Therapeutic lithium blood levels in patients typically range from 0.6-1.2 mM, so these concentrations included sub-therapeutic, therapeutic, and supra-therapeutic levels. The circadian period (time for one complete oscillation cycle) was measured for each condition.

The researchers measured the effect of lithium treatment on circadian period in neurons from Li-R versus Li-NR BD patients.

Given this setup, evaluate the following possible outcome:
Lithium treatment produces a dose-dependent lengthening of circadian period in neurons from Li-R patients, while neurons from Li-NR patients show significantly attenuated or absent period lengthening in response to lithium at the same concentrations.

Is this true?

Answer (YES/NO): YES